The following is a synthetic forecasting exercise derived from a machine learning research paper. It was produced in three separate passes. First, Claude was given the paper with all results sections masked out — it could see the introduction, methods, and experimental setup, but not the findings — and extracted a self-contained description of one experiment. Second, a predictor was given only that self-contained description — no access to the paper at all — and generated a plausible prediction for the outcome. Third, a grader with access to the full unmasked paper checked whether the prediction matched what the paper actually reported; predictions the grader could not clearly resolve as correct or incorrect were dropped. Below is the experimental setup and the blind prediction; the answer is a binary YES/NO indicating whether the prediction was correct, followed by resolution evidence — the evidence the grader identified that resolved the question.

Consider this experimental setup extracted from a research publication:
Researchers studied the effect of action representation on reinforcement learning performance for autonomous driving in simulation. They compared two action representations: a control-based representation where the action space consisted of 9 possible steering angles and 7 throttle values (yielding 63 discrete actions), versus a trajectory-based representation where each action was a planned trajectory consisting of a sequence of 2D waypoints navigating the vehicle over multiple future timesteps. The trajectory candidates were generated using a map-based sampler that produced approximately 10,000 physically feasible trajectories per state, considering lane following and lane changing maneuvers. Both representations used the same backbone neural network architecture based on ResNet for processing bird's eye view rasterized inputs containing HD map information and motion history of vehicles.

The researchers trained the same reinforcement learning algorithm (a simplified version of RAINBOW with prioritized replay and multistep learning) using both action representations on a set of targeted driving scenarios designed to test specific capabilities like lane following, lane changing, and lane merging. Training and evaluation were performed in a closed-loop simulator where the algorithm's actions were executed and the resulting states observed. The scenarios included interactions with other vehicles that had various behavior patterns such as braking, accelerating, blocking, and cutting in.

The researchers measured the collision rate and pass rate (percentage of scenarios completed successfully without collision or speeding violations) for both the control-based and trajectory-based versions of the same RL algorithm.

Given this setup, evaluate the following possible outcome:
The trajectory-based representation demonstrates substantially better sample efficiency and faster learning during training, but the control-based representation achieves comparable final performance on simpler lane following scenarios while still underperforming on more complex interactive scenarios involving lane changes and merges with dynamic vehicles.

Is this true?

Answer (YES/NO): NO